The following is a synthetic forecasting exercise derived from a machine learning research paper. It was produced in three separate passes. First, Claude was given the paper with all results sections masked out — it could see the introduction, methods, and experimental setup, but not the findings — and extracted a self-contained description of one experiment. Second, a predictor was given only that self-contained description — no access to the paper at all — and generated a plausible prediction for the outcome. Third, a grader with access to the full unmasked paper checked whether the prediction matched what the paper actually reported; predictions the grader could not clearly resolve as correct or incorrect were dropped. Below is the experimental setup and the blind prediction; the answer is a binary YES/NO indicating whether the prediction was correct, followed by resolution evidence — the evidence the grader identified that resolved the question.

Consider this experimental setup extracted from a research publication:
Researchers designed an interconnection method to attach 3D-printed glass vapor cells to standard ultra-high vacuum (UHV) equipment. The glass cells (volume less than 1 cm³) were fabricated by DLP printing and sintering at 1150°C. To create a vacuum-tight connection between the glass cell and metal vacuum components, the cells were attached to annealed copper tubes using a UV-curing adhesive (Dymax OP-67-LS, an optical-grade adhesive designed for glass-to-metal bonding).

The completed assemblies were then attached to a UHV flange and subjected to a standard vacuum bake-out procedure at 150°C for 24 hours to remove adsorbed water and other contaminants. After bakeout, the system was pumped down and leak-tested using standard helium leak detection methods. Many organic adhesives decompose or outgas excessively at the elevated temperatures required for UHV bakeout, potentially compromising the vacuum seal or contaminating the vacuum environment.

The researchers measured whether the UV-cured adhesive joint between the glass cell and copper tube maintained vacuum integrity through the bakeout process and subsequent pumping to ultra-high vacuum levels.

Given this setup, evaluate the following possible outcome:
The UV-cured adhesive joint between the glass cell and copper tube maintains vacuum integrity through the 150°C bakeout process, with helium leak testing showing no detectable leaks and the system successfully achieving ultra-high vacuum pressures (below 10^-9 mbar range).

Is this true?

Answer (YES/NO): YES